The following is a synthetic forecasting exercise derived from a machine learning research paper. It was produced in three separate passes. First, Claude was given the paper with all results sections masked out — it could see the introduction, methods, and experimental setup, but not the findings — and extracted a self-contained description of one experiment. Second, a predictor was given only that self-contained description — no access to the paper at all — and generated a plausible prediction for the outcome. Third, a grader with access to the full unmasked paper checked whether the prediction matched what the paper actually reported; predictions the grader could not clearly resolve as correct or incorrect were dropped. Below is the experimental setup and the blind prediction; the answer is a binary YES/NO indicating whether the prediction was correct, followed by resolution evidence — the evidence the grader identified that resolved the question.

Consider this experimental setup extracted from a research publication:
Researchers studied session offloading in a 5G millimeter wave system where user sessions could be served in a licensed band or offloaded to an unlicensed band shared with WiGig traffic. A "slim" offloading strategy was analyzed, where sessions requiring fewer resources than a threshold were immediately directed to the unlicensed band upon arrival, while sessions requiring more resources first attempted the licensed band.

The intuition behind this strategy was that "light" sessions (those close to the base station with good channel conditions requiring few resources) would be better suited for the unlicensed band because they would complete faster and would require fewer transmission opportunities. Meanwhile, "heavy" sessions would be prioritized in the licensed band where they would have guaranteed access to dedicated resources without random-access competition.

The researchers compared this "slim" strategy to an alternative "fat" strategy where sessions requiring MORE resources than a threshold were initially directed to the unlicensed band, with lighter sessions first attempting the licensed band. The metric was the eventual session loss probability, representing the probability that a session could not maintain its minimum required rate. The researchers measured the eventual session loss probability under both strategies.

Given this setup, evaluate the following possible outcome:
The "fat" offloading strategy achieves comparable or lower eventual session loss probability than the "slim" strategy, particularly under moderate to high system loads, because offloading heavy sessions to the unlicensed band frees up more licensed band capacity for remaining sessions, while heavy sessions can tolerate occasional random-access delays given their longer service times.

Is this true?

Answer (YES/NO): YES